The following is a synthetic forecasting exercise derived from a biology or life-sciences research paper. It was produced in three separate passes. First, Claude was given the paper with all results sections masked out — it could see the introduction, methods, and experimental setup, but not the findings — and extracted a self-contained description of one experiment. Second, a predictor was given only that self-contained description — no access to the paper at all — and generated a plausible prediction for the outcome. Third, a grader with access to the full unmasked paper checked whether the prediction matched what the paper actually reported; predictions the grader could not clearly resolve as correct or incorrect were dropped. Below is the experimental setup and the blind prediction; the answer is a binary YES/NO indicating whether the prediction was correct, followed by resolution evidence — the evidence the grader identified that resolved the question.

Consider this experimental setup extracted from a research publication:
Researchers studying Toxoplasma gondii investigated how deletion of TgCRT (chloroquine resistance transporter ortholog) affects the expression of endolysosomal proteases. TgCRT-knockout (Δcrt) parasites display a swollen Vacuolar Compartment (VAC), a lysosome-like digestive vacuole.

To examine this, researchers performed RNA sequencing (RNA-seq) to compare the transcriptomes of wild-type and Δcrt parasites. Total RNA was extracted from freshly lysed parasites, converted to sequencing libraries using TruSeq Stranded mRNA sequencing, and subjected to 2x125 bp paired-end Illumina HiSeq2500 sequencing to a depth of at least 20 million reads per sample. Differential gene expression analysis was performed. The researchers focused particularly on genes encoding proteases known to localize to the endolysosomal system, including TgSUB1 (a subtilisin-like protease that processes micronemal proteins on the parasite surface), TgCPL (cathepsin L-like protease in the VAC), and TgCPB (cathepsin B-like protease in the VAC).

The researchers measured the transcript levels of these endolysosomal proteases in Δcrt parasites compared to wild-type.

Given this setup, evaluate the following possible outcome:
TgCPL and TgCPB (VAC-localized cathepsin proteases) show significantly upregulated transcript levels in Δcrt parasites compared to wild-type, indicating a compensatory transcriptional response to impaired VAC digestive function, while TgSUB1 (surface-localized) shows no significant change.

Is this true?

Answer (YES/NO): NO